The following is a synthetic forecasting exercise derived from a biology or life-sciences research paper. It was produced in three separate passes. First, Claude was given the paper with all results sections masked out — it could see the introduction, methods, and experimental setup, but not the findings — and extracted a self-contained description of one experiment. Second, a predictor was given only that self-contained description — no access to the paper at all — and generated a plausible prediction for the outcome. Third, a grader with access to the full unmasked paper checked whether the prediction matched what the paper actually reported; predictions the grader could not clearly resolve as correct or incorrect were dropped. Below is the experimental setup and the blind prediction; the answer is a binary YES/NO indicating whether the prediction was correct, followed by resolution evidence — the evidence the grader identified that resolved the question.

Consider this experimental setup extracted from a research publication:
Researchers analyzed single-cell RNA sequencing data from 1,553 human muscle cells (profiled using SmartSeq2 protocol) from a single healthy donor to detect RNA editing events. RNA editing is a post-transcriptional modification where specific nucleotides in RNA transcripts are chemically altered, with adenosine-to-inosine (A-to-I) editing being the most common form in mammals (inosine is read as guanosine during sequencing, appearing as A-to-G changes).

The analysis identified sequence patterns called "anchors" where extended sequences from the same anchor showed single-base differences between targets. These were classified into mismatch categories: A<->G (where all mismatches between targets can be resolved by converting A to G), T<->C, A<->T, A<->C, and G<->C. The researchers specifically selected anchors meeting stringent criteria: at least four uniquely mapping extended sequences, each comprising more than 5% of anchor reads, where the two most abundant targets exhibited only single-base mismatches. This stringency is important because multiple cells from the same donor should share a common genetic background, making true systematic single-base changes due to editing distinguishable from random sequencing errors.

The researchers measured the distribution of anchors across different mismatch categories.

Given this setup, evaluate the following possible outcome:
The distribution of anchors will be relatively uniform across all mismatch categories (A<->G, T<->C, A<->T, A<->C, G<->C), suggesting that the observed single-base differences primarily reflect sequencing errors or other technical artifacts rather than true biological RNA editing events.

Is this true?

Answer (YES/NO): NO